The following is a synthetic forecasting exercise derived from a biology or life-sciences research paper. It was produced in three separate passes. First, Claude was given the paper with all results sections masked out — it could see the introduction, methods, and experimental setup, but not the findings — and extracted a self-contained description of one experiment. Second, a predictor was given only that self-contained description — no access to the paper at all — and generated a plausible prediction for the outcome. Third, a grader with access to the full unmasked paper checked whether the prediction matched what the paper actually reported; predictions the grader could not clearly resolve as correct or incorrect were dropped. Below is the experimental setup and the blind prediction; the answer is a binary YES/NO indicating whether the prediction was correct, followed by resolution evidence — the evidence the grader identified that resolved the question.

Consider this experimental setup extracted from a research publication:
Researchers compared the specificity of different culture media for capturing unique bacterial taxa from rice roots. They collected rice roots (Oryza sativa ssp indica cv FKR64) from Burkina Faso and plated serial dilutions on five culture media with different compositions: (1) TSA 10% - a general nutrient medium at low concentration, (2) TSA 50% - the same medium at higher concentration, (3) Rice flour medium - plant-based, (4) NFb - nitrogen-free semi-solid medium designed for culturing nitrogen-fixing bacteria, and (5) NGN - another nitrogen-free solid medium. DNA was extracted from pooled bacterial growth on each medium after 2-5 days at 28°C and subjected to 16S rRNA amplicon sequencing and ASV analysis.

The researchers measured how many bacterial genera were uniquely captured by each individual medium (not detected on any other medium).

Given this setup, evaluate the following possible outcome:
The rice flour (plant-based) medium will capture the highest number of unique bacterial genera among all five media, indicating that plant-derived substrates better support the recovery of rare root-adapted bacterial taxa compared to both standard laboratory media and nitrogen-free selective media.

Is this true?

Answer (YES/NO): NO